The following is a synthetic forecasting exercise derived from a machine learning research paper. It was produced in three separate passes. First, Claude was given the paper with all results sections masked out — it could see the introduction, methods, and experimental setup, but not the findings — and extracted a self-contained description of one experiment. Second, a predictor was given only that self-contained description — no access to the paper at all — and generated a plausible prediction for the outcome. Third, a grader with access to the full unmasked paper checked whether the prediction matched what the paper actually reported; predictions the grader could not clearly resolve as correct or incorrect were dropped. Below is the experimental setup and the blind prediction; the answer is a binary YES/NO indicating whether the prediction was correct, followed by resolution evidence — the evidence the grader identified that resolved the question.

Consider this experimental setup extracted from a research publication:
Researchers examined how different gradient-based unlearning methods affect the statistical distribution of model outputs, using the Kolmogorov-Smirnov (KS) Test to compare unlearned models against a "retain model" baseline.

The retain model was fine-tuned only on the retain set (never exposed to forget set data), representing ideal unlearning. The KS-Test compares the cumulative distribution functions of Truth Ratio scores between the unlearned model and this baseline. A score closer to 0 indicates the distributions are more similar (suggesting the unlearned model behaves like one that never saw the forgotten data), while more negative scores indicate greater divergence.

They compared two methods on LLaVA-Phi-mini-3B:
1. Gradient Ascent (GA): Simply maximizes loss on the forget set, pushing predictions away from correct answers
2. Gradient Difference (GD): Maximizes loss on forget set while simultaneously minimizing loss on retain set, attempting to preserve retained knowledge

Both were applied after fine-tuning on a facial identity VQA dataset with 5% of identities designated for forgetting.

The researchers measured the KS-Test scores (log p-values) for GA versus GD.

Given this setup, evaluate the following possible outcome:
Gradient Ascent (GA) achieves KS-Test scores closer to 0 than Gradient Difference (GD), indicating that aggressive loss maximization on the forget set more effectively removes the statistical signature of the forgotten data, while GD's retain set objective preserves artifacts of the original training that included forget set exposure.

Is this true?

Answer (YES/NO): YES